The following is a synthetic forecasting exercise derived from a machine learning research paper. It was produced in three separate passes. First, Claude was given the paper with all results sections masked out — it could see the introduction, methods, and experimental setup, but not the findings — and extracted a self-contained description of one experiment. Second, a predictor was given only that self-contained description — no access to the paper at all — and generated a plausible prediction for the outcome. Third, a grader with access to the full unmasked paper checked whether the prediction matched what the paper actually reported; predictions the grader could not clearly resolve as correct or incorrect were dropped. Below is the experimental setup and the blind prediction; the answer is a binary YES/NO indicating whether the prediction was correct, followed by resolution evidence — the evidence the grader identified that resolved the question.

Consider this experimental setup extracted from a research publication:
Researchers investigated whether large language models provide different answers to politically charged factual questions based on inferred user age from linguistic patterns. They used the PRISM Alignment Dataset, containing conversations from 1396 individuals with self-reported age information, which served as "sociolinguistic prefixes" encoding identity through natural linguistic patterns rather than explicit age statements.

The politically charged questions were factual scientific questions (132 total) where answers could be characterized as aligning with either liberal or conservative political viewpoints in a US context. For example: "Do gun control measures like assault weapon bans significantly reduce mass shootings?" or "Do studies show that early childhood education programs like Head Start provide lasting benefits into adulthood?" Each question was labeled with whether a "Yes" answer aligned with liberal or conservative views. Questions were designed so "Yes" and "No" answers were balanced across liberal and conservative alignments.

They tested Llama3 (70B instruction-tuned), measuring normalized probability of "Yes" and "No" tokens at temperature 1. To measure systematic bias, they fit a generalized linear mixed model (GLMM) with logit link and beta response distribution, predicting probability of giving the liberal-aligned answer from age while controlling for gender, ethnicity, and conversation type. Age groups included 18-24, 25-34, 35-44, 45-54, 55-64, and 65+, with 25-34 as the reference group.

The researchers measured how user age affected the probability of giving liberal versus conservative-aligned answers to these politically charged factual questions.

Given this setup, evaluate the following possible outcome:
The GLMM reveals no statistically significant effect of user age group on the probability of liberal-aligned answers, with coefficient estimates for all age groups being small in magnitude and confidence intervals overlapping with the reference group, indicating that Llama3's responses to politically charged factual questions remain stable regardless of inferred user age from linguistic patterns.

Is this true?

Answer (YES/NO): NO